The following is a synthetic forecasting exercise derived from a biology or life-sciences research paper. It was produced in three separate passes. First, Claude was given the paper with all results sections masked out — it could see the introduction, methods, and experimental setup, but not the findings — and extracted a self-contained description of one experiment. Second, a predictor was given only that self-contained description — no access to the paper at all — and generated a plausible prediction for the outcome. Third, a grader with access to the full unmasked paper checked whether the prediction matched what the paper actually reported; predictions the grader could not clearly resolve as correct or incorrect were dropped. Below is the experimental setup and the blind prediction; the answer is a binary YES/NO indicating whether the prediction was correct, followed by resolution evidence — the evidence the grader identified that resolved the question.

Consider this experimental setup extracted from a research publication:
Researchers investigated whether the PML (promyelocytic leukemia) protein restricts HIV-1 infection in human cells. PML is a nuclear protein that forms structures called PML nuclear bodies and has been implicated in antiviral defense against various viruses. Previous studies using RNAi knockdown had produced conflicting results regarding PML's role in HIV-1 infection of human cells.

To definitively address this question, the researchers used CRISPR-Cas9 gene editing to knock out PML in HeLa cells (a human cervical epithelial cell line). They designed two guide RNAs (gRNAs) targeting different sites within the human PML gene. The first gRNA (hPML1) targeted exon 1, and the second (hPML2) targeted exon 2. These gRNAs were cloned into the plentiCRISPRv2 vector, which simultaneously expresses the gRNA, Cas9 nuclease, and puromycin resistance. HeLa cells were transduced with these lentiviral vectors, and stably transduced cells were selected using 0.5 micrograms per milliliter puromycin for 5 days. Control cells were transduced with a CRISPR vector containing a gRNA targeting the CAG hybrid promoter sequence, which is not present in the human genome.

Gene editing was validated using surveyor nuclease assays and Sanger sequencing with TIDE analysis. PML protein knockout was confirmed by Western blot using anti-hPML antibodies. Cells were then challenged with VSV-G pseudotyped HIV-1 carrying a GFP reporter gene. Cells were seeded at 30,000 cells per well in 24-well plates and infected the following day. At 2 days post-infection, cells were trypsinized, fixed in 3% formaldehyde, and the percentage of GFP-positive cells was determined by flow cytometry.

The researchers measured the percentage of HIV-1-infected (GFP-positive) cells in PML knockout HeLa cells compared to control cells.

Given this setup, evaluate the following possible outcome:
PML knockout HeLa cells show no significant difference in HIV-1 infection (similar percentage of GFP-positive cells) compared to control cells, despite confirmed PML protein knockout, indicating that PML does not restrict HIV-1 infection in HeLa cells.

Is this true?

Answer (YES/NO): YES